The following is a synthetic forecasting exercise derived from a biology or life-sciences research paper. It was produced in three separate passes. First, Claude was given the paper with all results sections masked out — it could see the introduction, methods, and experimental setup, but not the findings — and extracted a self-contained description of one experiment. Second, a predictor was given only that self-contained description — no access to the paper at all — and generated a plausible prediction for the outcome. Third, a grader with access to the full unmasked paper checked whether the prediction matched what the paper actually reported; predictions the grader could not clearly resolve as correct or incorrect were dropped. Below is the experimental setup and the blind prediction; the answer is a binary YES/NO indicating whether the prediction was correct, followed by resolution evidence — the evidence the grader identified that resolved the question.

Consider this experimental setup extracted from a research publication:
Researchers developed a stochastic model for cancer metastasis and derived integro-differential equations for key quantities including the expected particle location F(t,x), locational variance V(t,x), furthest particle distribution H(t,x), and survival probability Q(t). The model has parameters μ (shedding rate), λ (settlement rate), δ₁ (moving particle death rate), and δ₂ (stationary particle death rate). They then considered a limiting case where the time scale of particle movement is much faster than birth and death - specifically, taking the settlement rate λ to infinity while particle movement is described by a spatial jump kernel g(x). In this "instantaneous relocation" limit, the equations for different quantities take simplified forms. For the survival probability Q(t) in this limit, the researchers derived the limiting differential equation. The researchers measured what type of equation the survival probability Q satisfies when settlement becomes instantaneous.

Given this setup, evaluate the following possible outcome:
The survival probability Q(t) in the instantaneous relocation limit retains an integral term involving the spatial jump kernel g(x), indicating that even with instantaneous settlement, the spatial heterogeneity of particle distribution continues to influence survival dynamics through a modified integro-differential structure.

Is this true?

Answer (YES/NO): NO